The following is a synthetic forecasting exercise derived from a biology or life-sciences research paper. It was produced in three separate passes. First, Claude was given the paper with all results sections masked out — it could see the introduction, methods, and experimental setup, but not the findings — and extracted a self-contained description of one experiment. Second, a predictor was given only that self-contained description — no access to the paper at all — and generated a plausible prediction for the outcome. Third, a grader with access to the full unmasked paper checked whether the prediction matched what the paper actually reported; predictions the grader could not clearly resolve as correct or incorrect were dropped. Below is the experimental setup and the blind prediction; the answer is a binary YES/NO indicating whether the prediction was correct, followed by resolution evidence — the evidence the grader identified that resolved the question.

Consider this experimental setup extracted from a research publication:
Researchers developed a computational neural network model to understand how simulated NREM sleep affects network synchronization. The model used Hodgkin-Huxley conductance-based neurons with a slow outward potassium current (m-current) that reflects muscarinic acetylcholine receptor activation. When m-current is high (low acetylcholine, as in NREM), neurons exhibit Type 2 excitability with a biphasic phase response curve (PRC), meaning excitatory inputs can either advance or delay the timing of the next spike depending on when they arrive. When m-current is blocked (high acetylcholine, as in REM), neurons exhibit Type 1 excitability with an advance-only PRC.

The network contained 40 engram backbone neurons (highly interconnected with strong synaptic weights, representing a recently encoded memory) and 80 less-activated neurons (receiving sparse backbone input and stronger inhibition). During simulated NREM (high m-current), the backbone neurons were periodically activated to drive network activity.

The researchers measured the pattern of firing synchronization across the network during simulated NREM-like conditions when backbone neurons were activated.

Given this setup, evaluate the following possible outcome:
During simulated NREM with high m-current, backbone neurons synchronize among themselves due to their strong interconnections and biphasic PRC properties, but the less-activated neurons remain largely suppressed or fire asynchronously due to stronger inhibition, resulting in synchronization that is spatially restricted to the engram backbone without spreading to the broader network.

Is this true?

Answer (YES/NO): NO